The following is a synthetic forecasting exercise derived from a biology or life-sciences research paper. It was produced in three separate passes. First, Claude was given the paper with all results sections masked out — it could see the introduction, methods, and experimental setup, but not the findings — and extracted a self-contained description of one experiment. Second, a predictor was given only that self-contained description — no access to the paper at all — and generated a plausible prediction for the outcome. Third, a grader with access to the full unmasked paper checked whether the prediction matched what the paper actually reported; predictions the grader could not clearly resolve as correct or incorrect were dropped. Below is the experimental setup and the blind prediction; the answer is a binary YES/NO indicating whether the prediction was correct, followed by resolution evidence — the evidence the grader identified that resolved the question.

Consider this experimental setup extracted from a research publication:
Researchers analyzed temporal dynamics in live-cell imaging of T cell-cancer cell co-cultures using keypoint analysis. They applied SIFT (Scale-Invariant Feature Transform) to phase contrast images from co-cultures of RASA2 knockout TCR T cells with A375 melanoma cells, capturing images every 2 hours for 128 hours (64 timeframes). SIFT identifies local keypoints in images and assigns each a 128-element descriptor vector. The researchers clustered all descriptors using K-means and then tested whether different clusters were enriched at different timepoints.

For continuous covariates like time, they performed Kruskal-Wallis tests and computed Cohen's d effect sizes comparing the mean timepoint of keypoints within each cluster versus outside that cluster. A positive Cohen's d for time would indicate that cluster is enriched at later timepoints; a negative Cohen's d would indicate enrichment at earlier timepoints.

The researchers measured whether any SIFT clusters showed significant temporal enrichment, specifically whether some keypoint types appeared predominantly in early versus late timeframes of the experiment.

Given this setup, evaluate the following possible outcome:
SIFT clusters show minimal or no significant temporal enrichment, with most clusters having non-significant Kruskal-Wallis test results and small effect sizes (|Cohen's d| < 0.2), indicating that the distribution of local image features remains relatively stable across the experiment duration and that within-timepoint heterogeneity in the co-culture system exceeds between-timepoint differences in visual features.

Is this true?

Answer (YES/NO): NO